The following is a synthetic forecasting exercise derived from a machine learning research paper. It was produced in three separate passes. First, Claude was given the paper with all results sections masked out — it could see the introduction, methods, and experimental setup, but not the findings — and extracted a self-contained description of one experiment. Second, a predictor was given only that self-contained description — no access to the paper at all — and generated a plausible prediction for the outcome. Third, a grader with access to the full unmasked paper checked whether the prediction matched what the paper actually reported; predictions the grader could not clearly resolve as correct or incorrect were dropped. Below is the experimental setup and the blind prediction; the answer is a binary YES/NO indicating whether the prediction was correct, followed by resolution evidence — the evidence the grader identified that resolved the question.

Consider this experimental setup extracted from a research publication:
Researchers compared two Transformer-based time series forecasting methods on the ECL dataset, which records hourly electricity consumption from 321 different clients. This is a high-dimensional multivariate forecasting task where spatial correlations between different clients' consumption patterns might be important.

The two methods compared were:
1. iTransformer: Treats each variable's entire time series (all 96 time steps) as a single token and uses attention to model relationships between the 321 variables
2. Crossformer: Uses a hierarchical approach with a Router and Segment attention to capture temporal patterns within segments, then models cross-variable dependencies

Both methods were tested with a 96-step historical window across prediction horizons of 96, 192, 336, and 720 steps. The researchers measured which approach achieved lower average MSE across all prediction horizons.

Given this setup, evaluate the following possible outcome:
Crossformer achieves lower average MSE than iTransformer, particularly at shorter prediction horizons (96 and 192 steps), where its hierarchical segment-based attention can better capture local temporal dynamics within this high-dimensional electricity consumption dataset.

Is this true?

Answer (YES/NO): NO